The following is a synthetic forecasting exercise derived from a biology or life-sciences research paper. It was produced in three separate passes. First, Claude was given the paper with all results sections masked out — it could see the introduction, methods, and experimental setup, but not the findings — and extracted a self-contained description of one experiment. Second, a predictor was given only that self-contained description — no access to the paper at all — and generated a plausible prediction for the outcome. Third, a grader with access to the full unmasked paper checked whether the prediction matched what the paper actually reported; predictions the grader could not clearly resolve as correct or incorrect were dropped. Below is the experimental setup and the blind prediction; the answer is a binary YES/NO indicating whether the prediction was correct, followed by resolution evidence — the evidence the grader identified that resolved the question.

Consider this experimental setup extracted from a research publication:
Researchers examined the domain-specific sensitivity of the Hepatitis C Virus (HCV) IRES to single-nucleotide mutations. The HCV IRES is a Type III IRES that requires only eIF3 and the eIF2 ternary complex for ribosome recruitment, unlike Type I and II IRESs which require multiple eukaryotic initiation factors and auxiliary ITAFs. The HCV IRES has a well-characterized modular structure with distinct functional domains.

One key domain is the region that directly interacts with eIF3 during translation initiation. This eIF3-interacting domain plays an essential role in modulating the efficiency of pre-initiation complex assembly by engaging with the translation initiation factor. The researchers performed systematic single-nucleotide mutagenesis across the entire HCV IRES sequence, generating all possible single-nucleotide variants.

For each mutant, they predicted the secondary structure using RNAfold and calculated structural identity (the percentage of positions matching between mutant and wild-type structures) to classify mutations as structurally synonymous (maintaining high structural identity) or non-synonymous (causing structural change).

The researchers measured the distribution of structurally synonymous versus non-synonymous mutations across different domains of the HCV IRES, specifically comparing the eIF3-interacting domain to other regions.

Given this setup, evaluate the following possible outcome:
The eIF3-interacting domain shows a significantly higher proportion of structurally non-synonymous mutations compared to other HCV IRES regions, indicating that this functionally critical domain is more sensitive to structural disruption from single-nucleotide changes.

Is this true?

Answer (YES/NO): YES